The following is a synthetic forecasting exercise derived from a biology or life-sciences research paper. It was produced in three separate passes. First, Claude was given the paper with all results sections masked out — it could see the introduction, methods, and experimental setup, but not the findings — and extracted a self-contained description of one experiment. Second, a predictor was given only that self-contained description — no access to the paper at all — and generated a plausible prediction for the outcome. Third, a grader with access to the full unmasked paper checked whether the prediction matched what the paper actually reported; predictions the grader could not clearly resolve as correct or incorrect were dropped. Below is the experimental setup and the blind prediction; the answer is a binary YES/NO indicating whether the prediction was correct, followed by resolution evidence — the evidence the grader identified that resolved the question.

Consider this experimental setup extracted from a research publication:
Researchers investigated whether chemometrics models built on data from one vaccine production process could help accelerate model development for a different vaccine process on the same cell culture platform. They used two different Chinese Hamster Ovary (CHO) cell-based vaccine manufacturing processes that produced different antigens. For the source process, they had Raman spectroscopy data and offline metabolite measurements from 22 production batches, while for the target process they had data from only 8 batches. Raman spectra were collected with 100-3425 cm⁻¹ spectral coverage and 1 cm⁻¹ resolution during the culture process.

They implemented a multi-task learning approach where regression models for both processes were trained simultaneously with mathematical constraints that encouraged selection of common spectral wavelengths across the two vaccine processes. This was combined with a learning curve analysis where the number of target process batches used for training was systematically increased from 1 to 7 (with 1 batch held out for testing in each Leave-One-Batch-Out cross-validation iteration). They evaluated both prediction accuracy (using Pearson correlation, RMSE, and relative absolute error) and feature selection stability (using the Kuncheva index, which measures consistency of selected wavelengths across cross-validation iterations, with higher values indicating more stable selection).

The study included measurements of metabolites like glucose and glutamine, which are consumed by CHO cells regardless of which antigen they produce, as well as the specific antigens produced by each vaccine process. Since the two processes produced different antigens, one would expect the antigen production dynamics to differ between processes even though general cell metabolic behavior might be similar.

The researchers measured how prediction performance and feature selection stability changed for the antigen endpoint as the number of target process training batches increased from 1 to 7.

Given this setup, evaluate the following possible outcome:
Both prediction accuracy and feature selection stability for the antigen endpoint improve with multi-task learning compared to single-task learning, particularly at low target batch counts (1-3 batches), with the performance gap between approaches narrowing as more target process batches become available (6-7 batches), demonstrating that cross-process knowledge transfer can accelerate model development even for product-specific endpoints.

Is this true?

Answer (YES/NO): NO